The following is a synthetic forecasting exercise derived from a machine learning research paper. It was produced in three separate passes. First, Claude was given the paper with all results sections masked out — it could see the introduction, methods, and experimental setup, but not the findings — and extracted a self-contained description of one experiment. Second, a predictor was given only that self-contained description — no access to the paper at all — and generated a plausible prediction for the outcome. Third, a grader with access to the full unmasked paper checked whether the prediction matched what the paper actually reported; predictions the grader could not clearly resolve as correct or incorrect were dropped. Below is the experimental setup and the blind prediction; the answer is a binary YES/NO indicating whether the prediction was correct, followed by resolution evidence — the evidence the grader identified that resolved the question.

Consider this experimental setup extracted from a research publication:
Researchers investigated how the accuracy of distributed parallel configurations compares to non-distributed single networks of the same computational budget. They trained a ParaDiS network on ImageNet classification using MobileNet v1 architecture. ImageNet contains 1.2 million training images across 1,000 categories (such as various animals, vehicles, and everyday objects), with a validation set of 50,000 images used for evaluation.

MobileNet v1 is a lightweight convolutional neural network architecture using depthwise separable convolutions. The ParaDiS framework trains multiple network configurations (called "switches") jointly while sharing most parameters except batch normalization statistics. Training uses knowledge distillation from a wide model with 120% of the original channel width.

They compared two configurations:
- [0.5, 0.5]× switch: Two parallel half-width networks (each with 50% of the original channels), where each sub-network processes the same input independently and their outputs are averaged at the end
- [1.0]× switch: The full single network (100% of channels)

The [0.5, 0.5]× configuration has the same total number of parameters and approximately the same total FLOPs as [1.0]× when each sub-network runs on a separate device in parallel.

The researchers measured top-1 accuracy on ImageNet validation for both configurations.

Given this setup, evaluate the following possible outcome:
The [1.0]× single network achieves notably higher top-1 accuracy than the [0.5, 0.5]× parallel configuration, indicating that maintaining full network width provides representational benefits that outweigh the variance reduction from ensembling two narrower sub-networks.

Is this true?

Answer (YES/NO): YES